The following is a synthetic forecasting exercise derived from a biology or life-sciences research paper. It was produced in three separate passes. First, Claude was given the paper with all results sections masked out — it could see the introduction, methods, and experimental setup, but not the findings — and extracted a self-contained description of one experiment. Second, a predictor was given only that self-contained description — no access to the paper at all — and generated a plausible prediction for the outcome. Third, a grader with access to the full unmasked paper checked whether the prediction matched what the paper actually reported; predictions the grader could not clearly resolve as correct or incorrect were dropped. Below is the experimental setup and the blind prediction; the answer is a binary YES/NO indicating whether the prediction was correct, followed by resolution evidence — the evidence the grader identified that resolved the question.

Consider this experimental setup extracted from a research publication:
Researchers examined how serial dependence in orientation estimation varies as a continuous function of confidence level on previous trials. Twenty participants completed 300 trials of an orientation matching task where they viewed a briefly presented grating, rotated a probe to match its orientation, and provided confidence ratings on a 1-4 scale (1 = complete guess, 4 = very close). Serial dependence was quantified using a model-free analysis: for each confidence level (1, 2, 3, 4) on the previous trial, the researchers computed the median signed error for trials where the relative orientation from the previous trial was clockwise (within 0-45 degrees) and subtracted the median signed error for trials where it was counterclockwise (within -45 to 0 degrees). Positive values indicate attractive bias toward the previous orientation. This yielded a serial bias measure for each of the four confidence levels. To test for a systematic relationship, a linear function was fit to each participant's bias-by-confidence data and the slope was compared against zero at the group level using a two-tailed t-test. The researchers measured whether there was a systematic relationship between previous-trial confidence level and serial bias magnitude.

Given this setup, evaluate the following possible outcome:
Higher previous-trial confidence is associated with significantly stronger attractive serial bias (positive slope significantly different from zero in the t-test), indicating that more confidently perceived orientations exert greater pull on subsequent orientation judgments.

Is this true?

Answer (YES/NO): YES